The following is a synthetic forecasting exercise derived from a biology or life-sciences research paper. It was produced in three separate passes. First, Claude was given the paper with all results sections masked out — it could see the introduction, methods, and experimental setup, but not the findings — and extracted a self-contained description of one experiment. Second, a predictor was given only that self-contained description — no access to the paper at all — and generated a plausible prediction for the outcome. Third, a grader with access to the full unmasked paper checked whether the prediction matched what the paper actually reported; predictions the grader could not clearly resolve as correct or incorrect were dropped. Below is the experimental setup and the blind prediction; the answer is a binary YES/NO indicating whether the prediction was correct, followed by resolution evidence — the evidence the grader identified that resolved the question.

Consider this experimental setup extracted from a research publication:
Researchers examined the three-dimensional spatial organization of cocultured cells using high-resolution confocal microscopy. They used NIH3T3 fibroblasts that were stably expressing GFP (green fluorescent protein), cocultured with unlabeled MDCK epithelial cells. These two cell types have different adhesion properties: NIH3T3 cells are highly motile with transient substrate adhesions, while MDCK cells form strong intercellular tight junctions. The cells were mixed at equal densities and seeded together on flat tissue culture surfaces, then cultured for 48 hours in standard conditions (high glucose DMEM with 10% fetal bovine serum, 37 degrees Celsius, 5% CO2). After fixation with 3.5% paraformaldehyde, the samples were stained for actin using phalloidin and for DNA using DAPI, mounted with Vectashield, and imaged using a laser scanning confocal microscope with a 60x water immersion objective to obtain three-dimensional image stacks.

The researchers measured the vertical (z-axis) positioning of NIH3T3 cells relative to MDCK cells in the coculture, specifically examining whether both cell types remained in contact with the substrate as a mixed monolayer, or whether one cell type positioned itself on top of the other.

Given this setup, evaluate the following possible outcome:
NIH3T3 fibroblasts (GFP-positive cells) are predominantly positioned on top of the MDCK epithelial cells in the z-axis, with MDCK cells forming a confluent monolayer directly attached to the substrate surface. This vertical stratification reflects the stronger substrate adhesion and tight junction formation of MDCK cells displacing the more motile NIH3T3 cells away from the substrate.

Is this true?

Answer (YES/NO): YES